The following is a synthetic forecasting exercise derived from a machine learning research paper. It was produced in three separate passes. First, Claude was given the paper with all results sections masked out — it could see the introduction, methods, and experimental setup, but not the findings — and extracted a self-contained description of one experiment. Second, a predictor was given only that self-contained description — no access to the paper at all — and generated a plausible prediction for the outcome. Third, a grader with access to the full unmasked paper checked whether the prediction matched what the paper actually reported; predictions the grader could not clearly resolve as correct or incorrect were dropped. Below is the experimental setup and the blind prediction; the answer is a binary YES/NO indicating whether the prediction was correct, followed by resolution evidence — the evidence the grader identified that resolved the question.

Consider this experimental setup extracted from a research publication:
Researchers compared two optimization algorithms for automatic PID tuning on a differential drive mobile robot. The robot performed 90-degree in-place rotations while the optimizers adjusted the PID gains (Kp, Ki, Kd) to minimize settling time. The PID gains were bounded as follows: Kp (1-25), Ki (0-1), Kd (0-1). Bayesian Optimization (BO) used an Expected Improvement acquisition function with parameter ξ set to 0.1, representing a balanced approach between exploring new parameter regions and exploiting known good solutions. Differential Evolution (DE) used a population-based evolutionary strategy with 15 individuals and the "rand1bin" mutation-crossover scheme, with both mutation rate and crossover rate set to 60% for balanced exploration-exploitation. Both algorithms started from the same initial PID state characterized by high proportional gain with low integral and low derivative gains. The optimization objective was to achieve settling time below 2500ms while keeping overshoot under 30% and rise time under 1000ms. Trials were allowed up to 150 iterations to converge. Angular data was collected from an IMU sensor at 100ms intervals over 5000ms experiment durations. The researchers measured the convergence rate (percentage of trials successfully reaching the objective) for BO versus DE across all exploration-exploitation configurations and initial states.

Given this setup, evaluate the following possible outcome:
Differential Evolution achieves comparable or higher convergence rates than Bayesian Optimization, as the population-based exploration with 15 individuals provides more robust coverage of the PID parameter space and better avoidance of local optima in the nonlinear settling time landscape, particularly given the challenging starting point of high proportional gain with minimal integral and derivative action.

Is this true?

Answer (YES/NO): YES